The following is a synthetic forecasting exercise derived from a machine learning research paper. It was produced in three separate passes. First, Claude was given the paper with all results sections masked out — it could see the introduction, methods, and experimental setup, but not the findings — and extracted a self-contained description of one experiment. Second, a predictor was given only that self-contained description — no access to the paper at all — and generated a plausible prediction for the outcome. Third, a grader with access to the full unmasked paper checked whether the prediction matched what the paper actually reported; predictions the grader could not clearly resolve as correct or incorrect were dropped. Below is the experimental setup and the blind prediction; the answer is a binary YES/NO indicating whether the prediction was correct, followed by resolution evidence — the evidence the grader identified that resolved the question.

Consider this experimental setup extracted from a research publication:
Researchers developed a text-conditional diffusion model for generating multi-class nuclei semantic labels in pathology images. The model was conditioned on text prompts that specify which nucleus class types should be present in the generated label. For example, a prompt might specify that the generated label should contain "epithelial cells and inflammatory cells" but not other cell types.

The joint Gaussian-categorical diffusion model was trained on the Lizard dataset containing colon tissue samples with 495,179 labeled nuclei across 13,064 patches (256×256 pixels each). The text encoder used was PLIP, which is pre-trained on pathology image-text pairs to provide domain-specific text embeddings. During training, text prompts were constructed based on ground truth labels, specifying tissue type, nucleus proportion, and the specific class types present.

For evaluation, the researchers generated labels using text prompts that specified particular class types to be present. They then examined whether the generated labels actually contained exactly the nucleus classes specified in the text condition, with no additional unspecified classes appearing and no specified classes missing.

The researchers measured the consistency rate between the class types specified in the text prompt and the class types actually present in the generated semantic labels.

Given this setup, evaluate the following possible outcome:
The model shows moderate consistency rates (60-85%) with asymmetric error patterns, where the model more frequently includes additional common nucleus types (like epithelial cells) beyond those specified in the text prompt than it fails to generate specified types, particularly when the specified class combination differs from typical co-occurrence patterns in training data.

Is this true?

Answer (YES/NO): NO